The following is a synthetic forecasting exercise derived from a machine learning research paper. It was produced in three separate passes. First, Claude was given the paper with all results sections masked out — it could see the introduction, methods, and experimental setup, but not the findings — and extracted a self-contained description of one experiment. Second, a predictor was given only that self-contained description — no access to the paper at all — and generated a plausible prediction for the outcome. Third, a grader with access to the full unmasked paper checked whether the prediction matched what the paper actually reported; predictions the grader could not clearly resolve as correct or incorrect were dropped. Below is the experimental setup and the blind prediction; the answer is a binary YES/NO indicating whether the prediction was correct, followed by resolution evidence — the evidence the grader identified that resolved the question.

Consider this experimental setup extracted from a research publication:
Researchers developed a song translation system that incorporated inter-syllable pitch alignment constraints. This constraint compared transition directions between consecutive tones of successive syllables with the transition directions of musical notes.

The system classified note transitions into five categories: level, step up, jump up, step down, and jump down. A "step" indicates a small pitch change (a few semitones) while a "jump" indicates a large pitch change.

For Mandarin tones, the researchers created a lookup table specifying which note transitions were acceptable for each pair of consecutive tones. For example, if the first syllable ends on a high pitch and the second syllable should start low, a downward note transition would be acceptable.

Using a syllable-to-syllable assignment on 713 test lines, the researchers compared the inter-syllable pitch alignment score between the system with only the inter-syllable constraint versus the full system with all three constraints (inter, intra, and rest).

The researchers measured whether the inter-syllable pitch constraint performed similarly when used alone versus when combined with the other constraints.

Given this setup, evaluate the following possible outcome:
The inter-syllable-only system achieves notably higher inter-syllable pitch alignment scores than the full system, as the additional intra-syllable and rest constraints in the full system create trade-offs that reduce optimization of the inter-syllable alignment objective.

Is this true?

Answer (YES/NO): NO